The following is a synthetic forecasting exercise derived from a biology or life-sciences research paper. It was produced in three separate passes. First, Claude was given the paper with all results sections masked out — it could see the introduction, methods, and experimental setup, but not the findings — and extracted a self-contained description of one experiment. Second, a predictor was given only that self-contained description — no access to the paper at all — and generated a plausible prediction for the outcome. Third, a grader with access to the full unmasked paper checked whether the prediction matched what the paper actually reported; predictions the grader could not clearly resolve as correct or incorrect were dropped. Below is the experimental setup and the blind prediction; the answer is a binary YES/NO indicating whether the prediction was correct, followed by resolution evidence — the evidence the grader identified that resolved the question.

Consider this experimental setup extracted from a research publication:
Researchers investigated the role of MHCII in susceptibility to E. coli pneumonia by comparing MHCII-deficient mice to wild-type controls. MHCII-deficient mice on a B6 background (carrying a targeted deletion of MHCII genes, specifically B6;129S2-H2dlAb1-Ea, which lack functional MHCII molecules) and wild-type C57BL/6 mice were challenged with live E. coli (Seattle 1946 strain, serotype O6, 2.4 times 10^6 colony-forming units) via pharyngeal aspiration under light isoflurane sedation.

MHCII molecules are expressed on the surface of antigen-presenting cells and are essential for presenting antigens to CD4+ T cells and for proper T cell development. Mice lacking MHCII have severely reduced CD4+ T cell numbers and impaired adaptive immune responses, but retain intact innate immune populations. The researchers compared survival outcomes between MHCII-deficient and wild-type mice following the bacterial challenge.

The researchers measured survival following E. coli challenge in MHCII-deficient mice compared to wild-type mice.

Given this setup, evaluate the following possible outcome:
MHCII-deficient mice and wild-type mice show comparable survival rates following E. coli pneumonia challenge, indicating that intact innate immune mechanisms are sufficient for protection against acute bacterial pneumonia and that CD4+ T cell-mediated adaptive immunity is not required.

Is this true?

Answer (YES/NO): NO